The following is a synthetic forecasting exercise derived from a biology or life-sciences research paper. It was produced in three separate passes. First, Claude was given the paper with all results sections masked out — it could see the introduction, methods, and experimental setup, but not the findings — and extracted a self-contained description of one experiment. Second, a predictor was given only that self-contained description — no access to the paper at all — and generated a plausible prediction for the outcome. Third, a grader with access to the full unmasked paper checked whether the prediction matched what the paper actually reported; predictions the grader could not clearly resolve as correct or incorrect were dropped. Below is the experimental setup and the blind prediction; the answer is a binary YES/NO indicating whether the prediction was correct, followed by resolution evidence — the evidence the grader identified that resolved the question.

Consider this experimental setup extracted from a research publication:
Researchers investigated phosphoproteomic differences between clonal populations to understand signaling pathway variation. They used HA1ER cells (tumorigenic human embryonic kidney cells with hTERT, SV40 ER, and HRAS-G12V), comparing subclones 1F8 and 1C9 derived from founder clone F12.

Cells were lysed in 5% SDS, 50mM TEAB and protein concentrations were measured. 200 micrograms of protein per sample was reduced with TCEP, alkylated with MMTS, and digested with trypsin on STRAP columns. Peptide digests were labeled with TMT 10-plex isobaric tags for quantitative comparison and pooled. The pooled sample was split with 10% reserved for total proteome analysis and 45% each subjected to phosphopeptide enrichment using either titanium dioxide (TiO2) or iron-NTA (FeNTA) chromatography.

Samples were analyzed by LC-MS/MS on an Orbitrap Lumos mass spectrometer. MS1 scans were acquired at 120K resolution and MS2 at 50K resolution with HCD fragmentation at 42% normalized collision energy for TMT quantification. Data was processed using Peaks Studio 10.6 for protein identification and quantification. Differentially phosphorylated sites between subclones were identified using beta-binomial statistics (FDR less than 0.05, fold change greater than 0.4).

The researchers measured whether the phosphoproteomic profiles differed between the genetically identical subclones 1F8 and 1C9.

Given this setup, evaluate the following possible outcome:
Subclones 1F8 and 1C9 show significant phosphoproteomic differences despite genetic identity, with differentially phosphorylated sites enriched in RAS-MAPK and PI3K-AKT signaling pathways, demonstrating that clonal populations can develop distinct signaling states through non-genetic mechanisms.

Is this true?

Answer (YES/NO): NO